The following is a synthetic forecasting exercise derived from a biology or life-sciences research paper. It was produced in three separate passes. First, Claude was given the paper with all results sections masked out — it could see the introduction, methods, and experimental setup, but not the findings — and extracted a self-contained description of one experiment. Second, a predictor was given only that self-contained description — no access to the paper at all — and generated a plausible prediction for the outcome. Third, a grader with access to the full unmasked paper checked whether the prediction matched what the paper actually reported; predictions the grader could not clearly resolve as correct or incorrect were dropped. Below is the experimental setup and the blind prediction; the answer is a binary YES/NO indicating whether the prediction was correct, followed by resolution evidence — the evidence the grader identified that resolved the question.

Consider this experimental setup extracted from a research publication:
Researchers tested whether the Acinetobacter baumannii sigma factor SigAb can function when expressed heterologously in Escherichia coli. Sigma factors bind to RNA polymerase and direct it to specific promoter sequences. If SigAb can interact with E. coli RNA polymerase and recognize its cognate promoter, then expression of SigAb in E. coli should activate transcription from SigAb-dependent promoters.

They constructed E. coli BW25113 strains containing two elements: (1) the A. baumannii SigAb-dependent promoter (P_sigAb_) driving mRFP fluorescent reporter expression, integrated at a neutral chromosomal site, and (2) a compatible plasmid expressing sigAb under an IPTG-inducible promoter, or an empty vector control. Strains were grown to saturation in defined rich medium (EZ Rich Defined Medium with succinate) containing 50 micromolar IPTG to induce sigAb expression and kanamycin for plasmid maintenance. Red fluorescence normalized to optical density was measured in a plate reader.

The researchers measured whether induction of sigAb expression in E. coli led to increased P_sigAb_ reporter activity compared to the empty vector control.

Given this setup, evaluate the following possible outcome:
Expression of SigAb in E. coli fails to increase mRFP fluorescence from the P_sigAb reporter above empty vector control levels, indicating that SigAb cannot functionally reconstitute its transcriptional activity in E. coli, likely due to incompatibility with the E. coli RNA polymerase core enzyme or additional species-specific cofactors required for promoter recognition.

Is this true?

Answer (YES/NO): NO